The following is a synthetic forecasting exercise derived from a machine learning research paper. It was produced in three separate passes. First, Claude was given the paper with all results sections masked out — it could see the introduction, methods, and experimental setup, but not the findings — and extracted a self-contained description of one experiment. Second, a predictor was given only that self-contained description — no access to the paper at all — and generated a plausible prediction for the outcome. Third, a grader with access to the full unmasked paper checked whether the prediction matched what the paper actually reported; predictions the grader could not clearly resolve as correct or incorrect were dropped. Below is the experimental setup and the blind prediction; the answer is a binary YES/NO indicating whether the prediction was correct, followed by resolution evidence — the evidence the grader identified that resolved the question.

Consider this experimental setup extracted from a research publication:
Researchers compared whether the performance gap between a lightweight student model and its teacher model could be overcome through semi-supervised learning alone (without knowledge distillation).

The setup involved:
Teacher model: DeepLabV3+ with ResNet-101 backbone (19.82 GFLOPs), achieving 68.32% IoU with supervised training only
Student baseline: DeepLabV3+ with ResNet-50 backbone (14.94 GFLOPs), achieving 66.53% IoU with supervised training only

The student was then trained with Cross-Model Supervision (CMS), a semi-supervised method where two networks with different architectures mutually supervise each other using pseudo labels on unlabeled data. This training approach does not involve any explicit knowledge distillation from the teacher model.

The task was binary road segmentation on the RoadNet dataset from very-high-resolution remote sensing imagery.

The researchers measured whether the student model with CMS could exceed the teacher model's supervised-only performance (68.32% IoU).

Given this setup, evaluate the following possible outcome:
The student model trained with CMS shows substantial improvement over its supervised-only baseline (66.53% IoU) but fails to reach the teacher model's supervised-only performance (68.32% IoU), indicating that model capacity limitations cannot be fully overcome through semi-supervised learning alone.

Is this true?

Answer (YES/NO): NO